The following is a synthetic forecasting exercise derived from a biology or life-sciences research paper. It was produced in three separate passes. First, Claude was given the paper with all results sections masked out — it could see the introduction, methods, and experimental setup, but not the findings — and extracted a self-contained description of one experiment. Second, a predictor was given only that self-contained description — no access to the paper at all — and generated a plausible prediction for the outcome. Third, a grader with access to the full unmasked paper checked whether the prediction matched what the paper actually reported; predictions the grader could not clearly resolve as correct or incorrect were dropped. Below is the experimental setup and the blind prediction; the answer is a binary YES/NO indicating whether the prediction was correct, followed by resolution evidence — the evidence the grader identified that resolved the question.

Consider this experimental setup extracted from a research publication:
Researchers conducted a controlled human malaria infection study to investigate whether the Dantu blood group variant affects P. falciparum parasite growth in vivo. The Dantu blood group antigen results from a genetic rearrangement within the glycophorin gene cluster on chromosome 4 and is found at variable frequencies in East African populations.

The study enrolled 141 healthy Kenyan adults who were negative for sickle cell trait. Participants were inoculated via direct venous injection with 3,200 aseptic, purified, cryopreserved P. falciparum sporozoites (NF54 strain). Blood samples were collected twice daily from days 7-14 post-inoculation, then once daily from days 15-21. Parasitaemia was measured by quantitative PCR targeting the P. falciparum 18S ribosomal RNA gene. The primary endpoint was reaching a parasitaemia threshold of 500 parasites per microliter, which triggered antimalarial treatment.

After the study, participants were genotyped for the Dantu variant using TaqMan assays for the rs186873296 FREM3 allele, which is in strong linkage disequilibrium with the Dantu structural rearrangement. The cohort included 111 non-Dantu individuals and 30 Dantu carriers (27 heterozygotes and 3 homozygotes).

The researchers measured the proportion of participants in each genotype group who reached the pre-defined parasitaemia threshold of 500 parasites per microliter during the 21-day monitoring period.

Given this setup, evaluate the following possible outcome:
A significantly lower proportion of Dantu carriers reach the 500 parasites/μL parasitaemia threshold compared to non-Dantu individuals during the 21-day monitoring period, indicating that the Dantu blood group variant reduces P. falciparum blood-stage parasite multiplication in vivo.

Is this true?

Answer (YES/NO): YES